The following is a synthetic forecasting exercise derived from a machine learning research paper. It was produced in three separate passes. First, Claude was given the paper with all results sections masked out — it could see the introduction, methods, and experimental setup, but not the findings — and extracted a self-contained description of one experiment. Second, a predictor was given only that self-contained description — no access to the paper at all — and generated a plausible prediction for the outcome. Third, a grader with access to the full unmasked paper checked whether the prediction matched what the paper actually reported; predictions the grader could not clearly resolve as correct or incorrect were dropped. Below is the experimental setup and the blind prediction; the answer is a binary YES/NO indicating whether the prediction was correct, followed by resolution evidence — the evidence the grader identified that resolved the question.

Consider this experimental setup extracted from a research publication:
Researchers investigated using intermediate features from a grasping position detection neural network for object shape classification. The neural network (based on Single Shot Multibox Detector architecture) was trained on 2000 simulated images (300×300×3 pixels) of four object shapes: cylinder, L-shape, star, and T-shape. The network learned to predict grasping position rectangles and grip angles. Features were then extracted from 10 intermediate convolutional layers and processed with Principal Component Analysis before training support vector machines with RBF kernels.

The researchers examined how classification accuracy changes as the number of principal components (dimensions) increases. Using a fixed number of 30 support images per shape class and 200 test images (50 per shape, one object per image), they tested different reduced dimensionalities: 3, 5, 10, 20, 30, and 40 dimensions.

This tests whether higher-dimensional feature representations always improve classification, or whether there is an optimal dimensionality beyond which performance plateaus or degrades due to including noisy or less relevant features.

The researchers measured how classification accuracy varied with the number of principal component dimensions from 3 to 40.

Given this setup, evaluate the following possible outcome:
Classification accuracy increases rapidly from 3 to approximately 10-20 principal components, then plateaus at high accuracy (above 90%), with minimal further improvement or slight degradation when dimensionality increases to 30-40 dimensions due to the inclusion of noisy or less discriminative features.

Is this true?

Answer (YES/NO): YES